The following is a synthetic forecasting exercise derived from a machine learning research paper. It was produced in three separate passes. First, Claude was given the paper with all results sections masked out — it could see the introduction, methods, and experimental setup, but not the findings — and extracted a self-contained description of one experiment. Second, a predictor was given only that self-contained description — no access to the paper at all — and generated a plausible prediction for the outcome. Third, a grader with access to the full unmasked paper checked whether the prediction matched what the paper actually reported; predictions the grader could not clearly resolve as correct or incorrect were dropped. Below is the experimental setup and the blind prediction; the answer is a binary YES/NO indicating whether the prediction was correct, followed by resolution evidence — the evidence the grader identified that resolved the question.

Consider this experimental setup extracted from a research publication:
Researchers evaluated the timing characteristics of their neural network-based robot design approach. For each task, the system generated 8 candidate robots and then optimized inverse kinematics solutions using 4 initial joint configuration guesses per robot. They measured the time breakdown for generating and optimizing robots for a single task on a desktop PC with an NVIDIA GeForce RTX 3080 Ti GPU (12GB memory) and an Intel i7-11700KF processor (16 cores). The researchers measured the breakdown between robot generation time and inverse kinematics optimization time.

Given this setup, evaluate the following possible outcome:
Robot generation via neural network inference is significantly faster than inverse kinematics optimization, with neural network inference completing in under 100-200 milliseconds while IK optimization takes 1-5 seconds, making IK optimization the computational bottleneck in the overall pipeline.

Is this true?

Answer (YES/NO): NO